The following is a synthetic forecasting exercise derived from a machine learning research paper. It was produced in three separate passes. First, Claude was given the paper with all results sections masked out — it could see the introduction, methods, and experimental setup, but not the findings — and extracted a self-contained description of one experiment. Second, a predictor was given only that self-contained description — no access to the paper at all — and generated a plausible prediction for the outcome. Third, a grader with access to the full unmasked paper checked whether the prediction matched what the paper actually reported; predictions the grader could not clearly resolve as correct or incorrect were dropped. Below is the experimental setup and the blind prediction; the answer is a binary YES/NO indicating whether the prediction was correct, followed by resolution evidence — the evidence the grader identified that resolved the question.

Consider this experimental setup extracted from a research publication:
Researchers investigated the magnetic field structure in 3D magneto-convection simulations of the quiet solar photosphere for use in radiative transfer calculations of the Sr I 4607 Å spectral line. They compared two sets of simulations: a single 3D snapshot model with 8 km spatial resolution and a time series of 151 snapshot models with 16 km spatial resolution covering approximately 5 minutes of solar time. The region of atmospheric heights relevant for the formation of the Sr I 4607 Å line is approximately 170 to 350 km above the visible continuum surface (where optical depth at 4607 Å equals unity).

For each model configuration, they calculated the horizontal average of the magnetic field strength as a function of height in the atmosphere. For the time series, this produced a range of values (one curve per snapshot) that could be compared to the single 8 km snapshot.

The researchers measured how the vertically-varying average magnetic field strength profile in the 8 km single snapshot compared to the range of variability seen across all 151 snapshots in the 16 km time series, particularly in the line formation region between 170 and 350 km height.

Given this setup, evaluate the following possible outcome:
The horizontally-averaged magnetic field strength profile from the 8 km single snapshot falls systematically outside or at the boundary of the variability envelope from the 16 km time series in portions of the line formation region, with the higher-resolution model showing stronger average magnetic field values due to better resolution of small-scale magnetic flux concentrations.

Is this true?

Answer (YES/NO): NO